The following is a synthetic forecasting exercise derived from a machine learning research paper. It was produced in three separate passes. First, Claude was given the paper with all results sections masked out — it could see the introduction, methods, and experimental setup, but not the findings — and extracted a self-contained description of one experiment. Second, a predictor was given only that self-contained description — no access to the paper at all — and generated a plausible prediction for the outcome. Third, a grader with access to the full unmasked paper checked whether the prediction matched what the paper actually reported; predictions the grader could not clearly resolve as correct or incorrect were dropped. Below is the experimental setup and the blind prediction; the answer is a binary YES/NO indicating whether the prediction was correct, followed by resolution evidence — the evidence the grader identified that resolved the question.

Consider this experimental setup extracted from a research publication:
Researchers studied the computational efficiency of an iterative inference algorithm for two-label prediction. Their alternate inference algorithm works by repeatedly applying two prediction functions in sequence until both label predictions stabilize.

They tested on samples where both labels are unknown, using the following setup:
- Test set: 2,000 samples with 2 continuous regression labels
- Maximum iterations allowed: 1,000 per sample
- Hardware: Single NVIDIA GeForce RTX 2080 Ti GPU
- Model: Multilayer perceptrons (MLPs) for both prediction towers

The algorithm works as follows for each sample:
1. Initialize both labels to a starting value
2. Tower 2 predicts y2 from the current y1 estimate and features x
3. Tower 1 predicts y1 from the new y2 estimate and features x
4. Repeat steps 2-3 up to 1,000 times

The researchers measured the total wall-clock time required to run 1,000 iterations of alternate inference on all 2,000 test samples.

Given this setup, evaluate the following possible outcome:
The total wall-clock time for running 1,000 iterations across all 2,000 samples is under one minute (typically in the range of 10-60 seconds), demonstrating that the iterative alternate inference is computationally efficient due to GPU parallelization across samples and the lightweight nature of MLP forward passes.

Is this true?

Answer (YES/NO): NO